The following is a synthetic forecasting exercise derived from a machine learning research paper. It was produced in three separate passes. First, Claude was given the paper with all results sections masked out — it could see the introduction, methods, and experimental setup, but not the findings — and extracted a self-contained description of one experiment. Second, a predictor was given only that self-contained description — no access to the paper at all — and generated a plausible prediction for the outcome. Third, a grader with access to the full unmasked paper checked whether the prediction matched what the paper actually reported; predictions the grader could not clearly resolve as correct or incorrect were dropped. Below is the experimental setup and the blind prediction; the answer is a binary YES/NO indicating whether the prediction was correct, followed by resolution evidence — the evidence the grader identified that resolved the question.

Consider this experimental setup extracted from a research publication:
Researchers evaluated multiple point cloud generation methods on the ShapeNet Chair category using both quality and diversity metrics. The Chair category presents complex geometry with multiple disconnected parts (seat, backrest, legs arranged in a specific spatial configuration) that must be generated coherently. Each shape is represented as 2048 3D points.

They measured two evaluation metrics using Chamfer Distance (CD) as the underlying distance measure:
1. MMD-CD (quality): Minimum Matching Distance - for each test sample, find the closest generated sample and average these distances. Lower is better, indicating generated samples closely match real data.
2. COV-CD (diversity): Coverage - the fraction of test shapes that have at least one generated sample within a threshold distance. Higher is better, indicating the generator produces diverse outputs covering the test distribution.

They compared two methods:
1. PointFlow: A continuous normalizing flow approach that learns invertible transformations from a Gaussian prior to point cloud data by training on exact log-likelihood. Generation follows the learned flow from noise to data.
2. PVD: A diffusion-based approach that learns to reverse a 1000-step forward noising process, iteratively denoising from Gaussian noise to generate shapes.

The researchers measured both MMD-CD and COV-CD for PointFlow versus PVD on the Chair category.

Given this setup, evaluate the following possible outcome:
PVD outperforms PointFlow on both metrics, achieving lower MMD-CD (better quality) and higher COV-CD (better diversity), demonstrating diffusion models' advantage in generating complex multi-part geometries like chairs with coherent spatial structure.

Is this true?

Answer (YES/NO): NO